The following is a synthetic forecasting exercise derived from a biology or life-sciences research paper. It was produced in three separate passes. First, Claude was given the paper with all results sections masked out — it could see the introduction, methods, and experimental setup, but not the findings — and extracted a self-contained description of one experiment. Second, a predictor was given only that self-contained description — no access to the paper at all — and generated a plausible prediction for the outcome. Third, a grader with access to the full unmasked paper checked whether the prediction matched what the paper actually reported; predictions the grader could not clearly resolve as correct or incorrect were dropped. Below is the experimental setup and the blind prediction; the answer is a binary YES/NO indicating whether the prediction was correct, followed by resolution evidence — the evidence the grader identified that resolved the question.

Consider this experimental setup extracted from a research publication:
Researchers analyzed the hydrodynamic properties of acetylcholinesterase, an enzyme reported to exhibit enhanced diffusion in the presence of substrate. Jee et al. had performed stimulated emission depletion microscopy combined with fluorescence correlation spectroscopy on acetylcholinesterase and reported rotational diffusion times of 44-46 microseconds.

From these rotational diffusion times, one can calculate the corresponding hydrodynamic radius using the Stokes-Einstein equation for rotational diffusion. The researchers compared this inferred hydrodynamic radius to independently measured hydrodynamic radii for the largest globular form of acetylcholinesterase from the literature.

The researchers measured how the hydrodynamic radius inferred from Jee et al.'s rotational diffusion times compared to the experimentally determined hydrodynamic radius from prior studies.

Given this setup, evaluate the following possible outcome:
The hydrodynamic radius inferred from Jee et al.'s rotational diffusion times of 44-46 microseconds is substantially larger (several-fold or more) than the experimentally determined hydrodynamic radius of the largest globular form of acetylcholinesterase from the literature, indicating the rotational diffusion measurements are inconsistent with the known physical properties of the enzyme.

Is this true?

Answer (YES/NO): YES